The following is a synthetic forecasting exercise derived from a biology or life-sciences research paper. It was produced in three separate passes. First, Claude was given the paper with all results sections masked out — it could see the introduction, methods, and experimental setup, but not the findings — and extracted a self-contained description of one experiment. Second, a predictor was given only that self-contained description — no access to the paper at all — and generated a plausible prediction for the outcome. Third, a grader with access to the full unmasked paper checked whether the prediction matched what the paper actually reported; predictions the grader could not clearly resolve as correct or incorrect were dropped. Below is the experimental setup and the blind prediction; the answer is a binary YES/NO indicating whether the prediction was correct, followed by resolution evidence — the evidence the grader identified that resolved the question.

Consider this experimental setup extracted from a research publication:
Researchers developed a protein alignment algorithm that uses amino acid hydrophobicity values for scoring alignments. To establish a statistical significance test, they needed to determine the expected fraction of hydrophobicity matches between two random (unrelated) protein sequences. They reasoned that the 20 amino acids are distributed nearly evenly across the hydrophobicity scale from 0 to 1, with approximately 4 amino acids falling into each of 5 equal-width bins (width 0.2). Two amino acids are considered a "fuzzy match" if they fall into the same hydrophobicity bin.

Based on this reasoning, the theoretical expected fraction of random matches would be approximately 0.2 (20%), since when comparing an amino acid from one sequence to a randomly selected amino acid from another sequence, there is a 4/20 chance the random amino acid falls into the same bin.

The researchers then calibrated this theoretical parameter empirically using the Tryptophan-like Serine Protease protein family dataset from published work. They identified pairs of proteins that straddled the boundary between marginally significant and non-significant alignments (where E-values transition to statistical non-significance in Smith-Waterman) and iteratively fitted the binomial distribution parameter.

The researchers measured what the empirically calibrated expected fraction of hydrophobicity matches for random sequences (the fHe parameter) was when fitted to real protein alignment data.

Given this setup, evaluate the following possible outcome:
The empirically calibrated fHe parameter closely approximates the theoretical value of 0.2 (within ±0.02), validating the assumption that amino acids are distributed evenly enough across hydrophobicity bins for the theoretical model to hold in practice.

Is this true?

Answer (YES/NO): YES